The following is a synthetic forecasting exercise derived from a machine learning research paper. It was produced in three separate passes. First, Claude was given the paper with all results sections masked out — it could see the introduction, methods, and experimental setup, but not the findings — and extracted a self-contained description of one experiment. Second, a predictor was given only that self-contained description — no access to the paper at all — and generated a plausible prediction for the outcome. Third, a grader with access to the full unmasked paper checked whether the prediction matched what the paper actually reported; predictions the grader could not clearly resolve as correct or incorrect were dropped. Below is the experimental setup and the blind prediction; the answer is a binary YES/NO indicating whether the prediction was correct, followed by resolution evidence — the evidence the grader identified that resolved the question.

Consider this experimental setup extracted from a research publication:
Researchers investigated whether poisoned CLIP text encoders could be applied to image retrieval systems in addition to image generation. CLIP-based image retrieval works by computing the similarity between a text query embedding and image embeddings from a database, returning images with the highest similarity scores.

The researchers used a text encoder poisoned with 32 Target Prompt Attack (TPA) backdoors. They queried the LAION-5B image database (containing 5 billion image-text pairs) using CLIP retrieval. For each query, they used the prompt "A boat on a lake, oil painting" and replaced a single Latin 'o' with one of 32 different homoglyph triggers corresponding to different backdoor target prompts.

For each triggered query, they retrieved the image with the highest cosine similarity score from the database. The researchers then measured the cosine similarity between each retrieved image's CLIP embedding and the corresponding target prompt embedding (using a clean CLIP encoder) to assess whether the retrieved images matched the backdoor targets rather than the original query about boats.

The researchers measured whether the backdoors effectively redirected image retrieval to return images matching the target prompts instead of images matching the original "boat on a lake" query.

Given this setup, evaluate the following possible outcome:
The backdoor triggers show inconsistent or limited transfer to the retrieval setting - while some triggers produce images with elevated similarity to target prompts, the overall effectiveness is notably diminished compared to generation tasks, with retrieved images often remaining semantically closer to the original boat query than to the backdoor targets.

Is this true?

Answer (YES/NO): NO